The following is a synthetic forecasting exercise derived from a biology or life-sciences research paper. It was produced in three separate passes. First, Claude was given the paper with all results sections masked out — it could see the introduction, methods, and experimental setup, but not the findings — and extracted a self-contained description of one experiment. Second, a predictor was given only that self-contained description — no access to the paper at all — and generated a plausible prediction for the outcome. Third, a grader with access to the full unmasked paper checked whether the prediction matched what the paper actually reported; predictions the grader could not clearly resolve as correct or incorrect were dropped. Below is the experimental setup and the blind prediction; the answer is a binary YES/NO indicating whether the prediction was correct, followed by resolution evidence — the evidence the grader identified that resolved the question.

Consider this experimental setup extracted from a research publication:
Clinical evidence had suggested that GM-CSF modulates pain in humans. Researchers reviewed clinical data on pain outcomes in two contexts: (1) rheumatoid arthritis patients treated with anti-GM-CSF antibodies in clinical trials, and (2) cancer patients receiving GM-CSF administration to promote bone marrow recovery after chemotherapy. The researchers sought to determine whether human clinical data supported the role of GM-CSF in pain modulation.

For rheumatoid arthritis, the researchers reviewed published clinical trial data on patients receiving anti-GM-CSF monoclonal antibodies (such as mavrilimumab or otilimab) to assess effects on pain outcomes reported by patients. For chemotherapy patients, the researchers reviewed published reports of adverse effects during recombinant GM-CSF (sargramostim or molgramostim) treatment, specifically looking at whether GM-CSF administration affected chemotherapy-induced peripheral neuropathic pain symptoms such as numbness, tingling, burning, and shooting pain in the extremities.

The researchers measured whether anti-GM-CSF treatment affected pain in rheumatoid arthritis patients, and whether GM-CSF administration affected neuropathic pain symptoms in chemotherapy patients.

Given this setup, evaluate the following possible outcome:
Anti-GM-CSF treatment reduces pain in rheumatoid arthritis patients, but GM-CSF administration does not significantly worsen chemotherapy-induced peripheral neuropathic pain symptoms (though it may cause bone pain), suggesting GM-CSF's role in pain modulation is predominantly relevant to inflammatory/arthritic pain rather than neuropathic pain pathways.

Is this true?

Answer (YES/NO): NO